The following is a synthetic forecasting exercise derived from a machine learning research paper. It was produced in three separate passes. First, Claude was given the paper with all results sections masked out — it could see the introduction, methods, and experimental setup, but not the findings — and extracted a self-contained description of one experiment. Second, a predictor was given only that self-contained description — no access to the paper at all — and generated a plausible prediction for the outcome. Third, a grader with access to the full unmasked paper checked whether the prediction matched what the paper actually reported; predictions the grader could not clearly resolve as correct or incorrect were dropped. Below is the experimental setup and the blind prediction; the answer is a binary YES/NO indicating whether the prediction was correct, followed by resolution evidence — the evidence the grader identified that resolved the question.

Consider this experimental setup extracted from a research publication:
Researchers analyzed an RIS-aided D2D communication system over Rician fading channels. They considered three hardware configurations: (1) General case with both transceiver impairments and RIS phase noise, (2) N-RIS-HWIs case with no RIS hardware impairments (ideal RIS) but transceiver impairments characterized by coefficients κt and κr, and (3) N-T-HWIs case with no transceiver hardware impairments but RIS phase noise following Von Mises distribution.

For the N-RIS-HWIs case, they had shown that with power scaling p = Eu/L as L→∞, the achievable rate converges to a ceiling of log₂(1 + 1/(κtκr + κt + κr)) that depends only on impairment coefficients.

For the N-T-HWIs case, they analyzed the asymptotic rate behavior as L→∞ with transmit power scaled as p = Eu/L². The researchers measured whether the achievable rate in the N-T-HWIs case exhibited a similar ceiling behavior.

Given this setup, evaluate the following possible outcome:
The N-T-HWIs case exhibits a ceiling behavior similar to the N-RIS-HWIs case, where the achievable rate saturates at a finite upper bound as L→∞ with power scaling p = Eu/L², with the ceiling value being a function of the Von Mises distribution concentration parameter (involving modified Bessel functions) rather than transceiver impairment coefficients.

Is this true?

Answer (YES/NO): NO